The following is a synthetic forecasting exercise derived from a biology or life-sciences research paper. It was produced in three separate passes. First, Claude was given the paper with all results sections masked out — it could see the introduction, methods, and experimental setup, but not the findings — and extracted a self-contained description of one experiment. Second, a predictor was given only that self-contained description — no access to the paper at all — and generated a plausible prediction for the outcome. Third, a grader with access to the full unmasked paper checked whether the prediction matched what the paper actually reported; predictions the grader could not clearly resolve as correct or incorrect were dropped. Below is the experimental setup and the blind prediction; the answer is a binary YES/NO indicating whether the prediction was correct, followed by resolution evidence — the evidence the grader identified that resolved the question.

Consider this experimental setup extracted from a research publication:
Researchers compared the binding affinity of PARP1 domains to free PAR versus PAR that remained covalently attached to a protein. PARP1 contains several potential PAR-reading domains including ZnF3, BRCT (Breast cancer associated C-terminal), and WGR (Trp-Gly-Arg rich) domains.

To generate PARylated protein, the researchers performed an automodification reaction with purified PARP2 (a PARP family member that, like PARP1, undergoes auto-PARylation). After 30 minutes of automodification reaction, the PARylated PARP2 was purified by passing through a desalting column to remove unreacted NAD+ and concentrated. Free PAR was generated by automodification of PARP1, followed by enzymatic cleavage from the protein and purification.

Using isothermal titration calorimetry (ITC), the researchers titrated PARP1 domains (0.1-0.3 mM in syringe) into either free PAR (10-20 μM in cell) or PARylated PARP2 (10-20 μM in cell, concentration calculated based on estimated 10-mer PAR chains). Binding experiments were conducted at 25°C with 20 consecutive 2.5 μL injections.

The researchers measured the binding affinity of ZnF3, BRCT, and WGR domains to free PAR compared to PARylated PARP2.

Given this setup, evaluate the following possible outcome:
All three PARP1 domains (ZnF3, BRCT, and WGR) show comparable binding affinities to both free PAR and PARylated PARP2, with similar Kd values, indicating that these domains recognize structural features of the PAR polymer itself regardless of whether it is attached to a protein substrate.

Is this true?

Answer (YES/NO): NO